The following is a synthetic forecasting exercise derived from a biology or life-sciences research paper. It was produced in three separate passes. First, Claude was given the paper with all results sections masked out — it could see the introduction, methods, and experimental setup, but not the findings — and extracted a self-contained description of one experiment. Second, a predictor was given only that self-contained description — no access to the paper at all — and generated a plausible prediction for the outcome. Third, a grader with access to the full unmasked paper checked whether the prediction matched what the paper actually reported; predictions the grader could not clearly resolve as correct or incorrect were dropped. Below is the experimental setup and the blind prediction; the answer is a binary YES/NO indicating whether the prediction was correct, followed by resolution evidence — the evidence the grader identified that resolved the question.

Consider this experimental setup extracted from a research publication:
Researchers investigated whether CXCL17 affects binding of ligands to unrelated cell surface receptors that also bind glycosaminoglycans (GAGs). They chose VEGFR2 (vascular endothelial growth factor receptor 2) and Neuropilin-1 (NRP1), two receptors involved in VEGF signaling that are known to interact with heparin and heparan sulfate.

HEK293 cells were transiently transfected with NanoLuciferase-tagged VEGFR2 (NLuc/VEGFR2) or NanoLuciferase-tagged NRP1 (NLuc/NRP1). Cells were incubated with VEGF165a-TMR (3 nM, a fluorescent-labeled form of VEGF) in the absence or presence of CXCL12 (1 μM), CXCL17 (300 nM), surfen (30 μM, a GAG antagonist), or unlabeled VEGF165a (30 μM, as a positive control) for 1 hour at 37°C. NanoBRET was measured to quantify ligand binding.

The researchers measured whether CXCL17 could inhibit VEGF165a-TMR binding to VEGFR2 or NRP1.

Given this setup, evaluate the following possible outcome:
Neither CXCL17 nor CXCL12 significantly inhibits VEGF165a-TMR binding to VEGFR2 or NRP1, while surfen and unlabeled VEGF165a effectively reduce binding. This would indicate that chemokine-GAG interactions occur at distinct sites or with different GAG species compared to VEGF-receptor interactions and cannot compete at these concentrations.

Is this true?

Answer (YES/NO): NO